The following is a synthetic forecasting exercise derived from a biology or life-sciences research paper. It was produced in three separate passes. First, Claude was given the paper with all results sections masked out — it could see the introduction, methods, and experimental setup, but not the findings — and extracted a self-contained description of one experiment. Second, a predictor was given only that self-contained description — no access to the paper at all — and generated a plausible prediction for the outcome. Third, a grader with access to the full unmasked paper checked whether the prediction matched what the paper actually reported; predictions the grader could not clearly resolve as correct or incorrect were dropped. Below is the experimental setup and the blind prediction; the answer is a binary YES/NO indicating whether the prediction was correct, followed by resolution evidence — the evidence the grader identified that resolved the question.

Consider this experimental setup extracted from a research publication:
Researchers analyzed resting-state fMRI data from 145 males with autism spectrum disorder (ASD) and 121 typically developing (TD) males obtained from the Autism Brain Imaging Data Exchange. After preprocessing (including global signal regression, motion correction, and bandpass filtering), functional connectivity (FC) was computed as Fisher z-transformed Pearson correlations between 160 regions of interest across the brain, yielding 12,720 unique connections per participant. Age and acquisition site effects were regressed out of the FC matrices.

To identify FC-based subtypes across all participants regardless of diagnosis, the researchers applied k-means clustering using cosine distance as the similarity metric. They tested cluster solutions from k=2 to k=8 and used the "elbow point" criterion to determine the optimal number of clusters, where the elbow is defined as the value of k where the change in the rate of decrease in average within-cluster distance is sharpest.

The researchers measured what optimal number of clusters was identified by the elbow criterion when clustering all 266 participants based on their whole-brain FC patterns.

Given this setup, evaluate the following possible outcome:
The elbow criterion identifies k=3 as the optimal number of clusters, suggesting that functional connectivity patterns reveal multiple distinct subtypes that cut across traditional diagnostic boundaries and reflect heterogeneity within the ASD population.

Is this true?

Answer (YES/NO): NO